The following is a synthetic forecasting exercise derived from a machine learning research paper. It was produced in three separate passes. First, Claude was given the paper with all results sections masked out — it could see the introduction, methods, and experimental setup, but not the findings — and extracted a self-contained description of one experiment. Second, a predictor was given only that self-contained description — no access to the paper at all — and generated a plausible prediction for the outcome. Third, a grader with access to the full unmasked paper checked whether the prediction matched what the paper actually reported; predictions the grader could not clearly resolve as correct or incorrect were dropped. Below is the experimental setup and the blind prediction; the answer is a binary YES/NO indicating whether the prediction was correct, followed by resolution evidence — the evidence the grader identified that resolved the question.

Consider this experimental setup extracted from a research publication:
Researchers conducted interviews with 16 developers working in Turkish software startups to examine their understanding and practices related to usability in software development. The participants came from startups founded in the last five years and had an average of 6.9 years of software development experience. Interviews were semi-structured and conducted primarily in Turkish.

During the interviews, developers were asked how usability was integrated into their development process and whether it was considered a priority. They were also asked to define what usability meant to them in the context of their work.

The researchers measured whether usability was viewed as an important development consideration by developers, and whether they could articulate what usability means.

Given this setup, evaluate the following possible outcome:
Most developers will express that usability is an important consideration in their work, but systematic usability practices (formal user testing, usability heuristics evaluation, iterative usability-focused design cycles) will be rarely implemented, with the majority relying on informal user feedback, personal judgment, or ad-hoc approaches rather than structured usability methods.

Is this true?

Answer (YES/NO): YES